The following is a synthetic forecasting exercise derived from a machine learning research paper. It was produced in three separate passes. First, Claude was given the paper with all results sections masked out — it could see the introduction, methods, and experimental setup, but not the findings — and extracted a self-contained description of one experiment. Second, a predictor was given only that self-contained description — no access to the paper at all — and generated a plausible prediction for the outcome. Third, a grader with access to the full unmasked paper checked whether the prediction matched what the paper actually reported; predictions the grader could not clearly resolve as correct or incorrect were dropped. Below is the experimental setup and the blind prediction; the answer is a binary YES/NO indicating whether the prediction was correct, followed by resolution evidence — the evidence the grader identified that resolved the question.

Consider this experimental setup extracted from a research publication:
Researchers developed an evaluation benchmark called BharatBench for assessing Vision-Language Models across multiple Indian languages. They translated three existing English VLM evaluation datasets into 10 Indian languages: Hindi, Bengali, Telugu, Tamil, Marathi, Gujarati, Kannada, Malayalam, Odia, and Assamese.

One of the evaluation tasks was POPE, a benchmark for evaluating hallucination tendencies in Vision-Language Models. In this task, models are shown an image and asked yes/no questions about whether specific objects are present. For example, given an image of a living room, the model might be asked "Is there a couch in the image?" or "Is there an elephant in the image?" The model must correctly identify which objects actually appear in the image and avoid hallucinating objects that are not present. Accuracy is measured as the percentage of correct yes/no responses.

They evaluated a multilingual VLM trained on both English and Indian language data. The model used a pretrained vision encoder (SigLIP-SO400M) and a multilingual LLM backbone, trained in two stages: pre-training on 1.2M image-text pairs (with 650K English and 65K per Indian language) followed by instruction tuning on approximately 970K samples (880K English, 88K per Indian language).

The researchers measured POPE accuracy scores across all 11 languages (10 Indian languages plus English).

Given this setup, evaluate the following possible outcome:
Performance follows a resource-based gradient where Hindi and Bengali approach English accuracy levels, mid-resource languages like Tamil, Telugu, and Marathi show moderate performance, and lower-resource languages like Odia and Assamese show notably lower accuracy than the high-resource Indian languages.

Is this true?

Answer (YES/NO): NO